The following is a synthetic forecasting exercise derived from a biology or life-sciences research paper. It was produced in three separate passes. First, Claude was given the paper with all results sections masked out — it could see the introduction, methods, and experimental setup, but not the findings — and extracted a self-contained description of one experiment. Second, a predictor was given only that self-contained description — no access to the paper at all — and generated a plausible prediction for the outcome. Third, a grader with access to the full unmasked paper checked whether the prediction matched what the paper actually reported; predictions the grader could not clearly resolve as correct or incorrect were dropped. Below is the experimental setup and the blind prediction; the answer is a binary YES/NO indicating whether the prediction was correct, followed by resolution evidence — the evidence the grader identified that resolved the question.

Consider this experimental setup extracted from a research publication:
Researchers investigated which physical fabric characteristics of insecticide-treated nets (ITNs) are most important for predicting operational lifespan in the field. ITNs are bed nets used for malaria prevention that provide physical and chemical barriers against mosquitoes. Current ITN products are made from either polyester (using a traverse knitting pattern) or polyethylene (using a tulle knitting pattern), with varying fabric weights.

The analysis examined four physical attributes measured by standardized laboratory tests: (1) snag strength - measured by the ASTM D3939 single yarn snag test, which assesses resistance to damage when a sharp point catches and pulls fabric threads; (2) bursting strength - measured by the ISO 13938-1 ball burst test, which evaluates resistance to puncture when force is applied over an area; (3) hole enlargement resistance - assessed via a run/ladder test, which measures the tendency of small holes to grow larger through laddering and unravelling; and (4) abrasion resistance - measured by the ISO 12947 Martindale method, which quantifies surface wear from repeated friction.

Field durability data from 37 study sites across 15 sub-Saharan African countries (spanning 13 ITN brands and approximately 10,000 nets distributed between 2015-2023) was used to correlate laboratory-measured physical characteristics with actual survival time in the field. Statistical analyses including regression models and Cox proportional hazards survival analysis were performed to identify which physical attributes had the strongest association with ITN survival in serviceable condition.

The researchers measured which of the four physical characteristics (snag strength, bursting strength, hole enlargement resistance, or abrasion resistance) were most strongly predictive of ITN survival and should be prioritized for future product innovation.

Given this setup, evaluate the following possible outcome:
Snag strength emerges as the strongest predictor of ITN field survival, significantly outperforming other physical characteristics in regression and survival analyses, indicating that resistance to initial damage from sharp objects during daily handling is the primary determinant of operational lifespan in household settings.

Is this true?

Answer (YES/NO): NO